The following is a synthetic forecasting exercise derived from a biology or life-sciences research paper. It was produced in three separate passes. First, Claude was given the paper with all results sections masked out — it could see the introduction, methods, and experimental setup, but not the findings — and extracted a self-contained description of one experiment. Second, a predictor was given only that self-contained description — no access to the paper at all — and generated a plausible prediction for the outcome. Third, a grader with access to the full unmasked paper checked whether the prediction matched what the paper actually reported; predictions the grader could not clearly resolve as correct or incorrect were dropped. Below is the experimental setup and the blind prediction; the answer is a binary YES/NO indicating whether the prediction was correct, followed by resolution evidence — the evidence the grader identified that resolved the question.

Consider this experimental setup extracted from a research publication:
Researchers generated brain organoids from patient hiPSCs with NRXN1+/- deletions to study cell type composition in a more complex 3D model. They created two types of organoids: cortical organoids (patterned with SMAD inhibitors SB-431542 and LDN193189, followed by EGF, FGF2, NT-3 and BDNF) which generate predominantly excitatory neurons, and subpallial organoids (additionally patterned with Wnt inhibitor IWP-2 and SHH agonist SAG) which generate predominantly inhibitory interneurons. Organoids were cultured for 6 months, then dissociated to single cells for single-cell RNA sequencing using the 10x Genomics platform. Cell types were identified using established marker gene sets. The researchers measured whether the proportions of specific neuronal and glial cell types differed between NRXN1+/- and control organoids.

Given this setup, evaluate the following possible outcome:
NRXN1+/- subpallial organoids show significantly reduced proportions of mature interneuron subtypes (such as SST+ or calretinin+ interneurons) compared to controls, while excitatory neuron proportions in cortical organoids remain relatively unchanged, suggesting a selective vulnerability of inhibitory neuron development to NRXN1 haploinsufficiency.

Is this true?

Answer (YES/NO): NO